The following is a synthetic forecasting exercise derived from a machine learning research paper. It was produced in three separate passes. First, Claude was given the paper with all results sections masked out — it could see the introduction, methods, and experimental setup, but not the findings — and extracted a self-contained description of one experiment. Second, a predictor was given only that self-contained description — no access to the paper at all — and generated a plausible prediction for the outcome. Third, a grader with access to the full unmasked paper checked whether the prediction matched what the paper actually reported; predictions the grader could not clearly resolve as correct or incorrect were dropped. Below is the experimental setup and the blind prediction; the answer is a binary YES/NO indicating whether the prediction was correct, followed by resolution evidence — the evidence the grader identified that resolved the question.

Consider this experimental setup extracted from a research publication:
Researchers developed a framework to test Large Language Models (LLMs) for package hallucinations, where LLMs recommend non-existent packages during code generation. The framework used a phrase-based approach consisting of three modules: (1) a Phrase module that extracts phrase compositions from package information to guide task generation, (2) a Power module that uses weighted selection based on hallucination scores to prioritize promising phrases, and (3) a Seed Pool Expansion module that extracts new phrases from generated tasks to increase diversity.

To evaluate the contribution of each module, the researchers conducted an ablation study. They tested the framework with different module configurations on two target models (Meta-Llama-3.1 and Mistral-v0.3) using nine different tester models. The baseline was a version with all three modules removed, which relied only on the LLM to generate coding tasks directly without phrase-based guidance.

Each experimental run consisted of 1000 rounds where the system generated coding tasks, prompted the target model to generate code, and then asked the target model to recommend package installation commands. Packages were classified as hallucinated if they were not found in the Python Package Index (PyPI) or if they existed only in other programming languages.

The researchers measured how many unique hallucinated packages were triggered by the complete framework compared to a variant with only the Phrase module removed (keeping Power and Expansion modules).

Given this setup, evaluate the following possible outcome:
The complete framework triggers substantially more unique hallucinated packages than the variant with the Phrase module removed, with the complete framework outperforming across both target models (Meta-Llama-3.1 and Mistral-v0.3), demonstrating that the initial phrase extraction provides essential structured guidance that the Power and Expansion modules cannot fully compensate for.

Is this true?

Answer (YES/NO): YES